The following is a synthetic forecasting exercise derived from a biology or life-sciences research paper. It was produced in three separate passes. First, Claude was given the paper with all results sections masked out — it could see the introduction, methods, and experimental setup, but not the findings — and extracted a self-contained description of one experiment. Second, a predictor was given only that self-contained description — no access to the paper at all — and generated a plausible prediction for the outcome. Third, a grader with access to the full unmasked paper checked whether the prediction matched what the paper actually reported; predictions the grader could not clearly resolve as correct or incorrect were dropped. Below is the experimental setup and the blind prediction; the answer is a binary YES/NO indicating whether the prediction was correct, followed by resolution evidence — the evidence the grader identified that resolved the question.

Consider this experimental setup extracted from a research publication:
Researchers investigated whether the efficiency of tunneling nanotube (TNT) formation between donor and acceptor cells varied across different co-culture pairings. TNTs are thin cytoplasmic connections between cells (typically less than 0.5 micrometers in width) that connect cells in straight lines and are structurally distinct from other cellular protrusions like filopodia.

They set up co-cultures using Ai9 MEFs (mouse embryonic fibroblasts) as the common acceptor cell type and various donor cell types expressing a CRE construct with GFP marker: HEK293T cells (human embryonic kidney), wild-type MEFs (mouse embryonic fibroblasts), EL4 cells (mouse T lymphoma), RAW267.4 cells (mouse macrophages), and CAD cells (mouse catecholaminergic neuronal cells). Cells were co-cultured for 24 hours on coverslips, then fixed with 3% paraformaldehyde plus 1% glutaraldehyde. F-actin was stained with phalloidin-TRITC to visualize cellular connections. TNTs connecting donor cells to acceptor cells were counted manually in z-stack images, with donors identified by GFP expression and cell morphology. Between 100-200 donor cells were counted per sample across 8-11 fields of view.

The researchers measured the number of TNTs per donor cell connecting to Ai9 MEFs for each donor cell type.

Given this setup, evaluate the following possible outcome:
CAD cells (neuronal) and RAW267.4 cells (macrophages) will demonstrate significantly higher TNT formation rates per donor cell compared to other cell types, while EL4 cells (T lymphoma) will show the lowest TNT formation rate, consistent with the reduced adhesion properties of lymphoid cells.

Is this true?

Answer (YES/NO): NO